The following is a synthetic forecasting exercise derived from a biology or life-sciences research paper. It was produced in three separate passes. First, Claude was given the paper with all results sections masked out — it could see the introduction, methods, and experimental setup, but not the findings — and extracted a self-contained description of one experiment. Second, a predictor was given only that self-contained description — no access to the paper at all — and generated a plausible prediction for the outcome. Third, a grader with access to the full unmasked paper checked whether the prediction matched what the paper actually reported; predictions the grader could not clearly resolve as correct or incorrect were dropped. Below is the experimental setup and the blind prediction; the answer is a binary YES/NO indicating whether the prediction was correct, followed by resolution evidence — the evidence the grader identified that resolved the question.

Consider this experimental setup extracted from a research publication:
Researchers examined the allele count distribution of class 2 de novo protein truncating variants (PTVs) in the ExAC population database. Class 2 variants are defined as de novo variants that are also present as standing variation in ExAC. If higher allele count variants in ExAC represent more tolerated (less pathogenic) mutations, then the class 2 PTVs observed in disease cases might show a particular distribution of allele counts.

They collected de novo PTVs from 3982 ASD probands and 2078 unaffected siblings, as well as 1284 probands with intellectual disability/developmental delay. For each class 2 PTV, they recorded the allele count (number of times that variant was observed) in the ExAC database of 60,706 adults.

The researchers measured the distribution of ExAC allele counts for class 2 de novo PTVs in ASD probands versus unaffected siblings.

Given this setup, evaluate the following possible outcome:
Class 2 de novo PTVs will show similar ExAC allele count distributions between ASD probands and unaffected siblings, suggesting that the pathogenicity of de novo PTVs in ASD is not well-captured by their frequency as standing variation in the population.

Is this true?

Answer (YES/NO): YES